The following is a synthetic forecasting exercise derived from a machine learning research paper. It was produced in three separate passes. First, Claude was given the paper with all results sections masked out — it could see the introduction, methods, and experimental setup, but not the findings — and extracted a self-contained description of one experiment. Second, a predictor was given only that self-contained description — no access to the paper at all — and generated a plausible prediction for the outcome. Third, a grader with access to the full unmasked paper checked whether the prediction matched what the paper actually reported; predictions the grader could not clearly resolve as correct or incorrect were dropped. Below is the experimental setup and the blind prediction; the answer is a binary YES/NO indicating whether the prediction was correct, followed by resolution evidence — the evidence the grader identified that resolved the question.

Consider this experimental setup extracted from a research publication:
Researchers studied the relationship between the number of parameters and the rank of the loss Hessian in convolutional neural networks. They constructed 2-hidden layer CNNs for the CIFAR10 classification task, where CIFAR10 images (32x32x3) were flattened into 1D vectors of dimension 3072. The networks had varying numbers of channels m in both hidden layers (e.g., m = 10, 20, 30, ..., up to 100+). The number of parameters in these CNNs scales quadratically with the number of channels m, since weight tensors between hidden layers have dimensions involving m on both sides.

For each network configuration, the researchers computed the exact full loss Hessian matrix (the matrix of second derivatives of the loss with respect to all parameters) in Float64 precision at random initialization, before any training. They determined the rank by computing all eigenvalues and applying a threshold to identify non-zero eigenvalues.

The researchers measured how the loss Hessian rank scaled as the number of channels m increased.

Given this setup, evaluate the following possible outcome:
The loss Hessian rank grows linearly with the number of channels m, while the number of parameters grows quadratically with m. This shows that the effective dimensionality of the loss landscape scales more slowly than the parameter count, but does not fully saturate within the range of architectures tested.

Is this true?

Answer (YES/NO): YES